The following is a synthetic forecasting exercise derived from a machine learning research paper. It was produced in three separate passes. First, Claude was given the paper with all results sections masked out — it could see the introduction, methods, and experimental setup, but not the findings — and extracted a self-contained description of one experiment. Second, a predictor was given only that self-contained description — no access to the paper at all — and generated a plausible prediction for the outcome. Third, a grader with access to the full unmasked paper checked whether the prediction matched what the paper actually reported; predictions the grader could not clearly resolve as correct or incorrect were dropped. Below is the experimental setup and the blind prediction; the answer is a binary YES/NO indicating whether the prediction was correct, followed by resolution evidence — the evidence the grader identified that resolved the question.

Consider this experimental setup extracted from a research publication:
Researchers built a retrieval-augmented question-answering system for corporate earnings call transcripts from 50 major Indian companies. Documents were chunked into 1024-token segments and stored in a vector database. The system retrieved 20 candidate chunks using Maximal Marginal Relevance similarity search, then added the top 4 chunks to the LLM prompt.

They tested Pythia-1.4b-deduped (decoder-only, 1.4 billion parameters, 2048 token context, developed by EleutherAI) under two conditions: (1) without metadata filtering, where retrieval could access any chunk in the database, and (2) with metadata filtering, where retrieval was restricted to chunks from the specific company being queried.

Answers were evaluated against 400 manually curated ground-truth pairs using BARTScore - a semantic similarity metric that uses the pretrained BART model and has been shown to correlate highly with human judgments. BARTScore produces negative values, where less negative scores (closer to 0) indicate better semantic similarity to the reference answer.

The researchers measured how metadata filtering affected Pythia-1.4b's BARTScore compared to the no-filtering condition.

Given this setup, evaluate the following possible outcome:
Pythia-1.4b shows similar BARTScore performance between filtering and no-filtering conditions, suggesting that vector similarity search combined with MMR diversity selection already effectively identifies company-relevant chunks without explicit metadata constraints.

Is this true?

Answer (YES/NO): NO